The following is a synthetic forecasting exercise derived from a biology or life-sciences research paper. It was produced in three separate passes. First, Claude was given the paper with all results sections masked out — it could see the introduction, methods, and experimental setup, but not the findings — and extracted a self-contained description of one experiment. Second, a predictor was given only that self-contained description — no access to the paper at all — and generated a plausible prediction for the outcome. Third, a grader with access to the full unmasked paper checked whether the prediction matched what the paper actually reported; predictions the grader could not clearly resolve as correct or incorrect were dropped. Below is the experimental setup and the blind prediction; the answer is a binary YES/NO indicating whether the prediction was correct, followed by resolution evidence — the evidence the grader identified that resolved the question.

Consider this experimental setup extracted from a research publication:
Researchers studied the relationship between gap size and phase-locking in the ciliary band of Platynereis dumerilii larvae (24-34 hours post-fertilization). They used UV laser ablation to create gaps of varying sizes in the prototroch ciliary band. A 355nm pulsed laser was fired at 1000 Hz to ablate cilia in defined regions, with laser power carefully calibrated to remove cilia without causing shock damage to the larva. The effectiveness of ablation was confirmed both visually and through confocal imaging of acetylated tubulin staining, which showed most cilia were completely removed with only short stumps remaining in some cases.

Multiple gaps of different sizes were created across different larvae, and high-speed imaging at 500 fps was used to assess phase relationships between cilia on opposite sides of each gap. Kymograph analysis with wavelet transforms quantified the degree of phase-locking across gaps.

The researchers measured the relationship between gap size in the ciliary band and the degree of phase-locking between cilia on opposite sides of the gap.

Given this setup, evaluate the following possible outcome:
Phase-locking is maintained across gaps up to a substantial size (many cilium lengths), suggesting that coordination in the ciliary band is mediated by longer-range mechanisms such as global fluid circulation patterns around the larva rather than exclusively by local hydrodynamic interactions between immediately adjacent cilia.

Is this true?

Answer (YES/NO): NO